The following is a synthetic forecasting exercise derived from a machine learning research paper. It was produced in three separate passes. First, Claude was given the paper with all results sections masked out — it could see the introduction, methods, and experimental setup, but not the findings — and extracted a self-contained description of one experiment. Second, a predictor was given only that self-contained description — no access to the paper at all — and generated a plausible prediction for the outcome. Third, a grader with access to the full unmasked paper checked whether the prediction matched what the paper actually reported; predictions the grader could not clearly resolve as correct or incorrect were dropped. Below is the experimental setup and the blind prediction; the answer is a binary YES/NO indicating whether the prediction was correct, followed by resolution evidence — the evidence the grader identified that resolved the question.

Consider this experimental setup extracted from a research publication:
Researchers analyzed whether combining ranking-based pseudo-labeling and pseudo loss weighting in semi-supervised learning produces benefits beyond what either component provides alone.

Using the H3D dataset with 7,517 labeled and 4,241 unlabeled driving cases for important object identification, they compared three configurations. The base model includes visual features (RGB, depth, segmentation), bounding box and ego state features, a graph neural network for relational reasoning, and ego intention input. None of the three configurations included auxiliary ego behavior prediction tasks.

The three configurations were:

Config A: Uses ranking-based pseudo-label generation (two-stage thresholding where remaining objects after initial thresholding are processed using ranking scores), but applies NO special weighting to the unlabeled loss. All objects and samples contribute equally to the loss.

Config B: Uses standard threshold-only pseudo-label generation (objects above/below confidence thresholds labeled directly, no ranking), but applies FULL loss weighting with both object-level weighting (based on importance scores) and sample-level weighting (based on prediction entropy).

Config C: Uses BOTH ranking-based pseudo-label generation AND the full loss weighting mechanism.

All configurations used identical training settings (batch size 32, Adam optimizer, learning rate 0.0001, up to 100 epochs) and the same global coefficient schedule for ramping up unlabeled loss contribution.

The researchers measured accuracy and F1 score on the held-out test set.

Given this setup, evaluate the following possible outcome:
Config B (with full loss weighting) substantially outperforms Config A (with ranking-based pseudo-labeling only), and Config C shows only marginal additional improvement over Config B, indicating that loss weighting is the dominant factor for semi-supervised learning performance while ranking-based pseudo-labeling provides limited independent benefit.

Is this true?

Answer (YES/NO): NO